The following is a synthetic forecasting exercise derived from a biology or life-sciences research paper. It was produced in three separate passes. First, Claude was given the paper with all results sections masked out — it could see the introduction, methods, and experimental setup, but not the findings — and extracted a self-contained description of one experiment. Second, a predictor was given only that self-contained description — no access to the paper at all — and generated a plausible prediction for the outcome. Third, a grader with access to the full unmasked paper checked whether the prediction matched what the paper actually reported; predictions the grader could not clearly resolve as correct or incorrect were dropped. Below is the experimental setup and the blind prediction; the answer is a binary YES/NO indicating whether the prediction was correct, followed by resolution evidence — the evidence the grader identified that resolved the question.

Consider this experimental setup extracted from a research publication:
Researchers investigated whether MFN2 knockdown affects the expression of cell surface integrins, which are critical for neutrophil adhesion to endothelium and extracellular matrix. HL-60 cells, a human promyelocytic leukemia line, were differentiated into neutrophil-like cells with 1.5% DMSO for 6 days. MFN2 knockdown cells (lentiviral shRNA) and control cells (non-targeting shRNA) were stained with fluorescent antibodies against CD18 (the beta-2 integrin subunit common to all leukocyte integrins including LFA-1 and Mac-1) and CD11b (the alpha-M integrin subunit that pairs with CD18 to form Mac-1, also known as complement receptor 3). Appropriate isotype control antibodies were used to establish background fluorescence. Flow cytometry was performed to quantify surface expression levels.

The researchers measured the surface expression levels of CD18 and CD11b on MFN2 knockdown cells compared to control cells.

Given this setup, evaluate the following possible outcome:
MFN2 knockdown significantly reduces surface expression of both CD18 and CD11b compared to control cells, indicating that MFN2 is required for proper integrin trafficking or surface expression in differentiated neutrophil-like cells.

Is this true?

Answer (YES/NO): NO